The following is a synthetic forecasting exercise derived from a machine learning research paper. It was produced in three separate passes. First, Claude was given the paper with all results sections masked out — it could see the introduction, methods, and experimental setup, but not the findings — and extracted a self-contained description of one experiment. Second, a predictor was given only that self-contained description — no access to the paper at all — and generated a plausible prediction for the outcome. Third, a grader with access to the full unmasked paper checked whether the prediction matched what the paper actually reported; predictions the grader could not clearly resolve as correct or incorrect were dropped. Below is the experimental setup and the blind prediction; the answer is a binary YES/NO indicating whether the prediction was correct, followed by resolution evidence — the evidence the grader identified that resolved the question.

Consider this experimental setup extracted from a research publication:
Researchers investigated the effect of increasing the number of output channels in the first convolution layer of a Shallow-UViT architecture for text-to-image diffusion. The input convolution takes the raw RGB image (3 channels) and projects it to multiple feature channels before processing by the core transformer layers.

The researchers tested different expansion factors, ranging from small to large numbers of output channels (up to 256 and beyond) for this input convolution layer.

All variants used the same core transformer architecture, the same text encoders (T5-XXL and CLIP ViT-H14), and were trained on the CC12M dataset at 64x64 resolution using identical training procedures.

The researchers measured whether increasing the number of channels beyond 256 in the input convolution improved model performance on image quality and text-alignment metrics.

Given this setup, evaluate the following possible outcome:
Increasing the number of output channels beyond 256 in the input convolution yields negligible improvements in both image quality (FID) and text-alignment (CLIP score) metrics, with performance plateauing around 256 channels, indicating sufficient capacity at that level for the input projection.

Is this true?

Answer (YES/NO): YES